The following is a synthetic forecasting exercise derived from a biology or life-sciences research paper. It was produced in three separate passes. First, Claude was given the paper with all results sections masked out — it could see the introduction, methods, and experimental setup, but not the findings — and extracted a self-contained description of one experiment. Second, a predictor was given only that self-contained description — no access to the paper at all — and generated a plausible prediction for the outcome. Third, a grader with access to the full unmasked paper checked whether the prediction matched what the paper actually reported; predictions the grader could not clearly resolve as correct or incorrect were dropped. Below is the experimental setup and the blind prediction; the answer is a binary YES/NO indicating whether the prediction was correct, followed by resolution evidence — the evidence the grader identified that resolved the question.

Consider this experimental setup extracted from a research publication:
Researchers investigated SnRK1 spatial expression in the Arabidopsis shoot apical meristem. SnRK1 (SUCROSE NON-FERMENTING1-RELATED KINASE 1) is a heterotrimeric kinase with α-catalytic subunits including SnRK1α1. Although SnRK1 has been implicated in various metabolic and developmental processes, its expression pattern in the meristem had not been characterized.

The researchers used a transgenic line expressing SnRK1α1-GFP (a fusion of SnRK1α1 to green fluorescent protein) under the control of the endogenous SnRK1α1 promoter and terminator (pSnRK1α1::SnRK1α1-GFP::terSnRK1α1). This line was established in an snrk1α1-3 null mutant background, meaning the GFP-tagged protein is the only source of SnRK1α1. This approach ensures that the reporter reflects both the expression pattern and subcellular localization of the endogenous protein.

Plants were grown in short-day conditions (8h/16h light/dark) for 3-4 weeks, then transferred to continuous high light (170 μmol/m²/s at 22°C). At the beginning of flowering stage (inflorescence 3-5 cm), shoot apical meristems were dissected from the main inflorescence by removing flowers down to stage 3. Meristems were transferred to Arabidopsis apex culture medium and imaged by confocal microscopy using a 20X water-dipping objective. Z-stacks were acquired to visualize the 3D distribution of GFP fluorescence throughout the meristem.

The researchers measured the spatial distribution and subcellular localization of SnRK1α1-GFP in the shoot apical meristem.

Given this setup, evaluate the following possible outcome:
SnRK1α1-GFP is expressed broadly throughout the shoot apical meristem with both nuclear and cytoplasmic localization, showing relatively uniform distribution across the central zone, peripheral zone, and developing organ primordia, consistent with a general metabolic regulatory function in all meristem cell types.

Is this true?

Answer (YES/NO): NO